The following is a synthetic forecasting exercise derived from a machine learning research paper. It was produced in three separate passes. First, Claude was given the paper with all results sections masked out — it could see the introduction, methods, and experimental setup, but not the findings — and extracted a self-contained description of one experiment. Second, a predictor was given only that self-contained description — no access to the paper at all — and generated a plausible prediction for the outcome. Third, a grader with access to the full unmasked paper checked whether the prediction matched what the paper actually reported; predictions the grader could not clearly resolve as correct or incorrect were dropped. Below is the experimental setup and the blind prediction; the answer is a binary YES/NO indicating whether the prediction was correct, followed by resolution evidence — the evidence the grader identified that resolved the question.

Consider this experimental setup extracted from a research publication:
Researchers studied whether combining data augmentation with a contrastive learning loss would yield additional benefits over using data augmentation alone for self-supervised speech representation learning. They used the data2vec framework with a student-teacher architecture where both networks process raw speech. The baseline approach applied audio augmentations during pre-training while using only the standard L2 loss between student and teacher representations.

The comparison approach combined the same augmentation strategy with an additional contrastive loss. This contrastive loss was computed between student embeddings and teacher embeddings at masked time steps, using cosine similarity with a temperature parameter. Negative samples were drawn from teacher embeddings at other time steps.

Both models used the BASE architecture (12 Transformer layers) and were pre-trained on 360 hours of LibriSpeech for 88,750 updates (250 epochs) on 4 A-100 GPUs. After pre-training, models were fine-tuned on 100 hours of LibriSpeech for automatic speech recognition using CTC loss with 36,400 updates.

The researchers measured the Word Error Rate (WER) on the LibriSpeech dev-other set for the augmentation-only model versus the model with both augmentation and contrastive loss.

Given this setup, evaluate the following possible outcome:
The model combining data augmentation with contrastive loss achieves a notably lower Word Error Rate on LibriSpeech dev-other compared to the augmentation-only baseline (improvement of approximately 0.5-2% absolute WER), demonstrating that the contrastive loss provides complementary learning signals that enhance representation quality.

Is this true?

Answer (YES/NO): NO